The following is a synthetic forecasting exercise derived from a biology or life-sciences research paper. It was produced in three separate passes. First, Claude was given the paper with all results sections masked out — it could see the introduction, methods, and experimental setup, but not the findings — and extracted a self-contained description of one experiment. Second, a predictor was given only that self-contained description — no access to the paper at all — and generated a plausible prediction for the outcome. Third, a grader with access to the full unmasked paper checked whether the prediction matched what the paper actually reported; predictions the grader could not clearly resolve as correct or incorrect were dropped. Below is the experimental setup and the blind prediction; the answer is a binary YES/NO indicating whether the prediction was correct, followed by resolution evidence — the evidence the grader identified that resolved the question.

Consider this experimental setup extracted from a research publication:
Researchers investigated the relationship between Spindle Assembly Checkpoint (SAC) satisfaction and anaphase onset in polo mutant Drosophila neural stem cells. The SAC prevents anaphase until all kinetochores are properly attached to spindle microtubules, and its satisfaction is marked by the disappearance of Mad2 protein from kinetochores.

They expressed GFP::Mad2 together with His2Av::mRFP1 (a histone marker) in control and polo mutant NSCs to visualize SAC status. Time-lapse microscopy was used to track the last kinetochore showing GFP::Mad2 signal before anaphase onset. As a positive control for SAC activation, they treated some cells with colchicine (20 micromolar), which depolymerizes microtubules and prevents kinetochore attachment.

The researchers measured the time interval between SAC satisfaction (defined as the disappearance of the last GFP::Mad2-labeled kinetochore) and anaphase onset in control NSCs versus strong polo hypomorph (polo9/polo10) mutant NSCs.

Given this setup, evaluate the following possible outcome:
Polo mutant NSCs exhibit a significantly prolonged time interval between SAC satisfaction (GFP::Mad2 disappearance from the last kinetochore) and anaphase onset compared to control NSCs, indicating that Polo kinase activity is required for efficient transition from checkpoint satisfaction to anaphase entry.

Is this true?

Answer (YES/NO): YES